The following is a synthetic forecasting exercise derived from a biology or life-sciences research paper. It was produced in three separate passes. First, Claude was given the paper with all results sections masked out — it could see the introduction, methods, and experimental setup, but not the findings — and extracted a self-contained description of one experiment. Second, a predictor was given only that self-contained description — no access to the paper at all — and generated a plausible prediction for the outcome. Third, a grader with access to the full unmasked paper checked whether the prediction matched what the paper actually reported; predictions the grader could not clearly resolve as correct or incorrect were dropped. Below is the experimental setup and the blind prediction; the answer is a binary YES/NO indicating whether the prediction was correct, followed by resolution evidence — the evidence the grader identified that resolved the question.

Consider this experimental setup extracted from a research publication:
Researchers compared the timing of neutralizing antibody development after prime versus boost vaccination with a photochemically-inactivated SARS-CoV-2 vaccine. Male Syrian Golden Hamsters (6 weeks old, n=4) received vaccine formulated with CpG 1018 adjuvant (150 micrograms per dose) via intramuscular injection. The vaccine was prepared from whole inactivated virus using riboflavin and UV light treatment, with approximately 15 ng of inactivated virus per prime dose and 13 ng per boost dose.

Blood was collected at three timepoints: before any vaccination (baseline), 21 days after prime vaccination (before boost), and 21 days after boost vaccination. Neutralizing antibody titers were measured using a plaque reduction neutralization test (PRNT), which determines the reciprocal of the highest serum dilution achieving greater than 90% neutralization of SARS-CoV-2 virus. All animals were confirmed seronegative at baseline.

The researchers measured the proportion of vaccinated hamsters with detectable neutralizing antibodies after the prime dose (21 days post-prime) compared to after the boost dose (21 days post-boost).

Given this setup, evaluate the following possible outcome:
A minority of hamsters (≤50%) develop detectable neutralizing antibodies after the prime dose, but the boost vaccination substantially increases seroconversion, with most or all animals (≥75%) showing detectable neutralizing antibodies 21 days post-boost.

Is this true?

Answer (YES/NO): NO